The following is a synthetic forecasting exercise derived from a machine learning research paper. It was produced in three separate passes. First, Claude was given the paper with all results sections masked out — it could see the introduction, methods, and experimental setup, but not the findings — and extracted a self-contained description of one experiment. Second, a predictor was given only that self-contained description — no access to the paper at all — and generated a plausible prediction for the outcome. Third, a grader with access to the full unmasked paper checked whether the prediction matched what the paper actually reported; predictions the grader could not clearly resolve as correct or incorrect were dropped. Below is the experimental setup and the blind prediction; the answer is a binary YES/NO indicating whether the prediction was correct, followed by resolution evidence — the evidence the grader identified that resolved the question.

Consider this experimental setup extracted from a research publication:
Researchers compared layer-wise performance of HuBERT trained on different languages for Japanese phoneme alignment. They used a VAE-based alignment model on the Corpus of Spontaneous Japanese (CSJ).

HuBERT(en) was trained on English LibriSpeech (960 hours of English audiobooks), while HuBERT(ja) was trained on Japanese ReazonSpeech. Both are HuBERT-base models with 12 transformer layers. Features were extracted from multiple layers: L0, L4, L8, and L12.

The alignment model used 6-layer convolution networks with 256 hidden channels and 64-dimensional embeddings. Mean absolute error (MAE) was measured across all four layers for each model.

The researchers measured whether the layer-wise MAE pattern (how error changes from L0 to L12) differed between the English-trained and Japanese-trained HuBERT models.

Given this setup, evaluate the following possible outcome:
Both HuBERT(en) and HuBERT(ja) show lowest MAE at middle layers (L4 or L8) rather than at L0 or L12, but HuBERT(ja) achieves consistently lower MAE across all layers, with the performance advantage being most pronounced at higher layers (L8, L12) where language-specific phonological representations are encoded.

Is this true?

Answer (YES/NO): NO